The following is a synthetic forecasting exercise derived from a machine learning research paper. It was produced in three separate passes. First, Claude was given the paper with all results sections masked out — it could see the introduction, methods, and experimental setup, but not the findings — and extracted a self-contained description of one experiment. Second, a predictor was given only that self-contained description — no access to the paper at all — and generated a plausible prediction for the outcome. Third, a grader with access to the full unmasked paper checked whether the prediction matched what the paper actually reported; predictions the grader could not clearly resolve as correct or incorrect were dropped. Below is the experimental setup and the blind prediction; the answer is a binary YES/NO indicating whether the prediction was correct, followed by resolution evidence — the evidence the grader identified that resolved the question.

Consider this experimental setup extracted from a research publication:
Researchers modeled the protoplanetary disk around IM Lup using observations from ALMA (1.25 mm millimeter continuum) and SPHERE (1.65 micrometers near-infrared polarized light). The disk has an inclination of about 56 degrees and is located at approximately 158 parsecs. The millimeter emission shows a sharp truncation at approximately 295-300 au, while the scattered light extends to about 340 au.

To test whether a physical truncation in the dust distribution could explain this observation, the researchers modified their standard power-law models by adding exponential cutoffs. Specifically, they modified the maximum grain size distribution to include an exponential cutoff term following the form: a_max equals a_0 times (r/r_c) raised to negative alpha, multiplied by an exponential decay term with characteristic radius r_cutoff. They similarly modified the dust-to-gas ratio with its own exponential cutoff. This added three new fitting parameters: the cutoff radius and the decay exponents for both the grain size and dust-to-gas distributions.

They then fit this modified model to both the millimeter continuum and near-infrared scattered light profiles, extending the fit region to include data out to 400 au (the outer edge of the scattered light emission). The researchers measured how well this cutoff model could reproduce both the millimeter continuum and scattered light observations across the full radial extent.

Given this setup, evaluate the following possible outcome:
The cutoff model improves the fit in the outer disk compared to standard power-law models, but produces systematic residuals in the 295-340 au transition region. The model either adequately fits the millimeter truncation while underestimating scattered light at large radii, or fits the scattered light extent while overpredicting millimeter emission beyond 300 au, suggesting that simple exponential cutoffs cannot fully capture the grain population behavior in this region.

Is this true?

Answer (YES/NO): NO